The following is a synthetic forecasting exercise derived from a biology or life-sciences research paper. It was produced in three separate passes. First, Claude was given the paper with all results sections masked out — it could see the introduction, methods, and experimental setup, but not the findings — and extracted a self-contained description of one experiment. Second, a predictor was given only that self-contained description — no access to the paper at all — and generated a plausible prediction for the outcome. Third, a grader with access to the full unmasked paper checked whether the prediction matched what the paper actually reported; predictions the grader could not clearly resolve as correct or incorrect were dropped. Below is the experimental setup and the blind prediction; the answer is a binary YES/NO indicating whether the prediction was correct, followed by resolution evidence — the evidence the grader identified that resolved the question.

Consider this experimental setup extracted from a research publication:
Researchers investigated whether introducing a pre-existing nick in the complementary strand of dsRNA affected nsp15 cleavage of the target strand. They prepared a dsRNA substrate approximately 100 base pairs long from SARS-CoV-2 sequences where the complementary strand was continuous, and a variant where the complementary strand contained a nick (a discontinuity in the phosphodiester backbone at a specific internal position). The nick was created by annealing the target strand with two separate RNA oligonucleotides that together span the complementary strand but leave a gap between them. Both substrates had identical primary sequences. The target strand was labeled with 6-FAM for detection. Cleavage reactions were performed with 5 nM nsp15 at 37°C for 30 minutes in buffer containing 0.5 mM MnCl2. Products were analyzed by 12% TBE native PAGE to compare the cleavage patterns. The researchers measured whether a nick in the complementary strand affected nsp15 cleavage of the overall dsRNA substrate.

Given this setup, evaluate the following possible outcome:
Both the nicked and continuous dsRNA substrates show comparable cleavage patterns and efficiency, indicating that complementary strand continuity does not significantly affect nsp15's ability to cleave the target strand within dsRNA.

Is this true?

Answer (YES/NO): NO